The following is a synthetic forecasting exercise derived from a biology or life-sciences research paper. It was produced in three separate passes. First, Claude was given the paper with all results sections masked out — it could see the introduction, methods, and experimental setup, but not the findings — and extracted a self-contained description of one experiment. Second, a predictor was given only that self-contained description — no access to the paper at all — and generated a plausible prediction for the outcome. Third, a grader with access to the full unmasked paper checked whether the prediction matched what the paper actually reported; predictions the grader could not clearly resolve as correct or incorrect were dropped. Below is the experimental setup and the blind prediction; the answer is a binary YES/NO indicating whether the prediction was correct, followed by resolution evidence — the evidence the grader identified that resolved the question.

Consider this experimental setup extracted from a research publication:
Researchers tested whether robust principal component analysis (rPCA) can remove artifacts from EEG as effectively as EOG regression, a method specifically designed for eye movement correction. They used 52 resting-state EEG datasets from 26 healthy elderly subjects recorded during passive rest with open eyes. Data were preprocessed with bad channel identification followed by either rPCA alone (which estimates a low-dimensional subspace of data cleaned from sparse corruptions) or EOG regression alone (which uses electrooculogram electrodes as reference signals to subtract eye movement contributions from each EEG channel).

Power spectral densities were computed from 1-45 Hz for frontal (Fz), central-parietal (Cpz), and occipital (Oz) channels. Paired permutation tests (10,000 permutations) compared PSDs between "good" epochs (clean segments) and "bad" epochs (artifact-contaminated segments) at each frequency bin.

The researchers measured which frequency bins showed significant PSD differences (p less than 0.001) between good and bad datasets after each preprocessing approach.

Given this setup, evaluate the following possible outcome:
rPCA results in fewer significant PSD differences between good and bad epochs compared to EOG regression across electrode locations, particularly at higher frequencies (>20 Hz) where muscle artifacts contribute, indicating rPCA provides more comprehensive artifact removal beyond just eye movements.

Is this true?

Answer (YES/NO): NO